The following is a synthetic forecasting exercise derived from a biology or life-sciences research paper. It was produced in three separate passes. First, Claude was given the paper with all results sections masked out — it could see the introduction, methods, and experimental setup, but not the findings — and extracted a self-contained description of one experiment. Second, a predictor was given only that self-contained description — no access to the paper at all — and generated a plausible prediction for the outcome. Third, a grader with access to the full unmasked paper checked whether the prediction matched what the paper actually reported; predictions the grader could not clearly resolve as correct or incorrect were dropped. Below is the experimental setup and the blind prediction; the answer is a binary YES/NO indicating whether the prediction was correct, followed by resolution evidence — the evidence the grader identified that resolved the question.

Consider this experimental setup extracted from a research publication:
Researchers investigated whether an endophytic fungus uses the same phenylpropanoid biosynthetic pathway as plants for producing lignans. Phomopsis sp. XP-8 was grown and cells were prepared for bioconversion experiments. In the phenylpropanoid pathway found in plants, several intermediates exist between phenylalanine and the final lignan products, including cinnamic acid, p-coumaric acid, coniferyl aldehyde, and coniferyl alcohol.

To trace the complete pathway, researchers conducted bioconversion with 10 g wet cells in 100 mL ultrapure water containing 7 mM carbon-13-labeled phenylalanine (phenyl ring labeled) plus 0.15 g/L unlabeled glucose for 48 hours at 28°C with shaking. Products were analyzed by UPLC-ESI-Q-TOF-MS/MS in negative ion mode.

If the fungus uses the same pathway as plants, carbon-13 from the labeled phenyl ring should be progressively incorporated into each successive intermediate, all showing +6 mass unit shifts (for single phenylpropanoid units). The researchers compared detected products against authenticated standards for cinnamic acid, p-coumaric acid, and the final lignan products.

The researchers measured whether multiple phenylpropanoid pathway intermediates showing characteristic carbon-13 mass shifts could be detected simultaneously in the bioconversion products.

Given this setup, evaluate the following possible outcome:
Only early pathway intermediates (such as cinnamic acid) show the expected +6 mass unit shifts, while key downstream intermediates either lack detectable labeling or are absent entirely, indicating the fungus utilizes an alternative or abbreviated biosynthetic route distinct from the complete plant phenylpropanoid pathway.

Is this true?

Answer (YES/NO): YES